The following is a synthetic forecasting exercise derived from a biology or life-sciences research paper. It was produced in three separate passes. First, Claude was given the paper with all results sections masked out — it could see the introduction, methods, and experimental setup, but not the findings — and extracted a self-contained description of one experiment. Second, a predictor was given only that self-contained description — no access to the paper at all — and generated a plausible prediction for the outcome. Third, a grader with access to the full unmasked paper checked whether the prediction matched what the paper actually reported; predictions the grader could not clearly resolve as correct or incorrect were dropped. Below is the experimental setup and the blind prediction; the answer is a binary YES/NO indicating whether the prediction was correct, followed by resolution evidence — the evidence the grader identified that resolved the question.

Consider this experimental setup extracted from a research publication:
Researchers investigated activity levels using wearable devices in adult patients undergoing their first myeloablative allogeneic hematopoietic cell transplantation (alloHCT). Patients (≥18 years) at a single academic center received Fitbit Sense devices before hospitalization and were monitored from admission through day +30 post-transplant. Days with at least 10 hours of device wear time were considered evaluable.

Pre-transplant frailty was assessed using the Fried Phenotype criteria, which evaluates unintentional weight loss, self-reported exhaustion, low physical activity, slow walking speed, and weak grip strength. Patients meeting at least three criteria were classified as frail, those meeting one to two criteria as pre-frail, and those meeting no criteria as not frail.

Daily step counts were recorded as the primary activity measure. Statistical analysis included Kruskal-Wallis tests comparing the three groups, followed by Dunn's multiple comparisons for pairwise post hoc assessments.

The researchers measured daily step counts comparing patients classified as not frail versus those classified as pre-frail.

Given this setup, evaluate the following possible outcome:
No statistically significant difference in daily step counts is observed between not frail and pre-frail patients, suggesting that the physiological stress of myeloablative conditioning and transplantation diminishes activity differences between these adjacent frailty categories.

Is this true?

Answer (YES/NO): NO